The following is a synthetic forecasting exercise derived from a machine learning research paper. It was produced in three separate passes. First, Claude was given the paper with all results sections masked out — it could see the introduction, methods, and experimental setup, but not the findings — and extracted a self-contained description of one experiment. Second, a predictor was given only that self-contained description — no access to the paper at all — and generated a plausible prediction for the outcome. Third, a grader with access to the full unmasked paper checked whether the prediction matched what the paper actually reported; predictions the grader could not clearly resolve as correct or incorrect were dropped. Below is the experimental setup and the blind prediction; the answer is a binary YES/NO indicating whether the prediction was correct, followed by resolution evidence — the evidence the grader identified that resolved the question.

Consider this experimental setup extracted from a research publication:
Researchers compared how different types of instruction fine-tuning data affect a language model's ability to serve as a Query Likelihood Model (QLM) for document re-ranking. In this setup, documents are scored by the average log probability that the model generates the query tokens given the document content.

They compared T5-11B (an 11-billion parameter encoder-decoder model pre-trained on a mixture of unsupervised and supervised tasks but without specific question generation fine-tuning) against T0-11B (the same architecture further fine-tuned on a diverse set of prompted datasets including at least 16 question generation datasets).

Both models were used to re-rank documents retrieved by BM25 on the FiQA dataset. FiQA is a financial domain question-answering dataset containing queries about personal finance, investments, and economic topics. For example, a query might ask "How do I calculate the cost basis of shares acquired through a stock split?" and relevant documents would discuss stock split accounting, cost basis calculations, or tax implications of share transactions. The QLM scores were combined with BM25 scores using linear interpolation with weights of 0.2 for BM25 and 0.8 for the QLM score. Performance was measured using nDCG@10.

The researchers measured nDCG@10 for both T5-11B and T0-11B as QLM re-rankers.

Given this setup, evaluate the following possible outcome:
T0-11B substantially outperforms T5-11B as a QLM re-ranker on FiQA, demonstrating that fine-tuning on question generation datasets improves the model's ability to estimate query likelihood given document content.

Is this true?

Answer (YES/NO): YES